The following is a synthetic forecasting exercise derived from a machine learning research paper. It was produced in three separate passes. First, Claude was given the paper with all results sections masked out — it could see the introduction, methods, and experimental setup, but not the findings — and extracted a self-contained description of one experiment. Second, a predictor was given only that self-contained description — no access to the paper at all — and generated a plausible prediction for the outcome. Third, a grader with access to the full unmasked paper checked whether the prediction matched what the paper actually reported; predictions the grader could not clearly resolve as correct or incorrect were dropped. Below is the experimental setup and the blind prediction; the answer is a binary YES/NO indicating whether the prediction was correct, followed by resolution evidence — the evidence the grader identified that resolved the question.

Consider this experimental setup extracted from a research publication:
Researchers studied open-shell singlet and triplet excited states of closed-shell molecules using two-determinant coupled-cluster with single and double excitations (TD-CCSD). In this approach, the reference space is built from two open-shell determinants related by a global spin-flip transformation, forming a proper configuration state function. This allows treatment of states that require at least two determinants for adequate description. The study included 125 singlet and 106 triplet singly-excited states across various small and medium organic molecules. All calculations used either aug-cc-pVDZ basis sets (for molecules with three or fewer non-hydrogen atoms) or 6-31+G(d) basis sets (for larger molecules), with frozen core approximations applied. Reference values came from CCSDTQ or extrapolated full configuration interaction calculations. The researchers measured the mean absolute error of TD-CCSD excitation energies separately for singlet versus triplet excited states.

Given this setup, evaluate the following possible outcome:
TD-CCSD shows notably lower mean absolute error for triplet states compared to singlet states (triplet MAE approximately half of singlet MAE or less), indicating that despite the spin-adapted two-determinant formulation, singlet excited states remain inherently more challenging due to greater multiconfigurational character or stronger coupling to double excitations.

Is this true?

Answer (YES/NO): NO